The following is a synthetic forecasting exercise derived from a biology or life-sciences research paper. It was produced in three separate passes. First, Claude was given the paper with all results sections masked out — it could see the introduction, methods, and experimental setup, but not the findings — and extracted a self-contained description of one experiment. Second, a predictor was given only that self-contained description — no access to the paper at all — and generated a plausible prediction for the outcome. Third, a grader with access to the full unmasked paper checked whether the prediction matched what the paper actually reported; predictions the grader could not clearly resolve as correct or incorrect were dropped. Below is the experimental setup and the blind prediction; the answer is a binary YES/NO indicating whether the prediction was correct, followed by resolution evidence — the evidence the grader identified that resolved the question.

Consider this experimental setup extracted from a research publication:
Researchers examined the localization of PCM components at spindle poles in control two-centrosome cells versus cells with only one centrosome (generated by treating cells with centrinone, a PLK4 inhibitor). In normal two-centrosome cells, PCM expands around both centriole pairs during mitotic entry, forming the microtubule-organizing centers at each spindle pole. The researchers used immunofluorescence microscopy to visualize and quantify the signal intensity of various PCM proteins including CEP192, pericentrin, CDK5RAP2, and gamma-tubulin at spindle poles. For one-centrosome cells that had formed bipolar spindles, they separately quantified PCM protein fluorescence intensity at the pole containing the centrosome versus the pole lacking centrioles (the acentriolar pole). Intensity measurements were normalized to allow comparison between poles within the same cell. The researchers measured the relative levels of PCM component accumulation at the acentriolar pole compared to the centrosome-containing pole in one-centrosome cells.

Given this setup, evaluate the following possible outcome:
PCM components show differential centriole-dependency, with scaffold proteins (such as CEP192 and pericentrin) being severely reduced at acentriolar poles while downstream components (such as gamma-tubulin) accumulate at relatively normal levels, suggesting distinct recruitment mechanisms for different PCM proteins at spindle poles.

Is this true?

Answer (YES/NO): NO